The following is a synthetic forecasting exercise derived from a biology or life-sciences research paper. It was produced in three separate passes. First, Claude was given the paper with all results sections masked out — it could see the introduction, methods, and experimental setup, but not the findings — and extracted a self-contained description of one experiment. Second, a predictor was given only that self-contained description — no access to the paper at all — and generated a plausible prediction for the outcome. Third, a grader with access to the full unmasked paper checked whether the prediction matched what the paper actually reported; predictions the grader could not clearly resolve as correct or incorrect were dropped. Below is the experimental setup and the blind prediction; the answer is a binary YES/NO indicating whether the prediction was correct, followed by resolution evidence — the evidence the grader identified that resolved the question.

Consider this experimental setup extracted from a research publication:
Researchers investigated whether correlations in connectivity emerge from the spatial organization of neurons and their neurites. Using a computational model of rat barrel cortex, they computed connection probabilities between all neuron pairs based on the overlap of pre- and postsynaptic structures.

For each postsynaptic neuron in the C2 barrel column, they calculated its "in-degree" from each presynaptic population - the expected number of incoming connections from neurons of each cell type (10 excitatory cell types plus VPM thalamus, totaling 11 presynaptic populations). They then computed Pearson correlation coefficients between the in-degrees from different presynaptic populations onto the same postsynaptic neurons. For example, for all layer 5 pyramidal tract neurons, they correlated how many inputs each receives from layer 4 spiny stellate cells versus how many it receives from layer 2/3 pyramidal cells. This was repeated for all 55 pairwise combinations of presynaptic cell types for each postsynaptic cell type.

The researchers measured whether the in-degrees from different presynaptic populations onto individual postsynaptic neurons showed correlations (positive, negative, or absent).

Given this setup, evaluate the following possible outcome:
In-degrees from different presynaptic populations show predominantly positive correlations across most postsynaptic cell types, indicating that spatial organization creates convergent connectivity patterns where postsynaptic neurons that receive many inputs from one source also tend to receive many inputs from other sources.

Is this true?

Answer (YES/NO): YES